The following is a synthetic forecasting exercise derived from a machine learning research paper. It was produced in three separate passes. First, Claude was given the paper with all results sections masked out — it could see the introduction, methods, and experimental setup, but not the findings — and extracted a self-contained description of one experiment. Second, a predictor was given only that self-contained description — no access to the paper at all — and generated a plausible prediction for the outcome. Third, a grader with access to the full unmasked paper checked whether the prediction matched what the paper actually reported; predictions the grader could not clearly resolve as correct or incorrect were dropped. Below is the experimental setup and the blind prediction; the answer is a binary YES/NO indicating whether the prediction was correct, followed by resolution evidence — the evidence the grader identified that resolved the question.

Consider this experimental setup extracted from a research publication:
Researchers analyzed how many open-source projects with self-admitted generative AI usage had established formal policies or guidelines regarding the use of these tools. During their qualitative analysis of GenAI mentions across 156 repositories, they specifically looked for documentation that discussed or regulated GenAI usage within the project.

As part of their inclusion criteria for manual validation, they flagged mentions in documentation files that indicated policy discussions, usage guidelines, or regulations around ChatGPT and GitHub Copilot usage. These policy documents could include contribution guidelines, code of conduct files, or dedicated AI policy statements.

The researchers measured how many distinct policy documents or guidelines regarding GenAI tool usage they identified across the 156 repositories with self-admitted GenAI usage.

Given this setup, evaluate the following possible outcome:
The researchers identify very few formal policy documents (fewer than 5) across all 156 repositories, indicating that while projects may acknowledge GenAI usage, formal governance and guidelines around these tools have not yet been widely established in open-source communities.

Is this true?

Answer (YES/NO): NO